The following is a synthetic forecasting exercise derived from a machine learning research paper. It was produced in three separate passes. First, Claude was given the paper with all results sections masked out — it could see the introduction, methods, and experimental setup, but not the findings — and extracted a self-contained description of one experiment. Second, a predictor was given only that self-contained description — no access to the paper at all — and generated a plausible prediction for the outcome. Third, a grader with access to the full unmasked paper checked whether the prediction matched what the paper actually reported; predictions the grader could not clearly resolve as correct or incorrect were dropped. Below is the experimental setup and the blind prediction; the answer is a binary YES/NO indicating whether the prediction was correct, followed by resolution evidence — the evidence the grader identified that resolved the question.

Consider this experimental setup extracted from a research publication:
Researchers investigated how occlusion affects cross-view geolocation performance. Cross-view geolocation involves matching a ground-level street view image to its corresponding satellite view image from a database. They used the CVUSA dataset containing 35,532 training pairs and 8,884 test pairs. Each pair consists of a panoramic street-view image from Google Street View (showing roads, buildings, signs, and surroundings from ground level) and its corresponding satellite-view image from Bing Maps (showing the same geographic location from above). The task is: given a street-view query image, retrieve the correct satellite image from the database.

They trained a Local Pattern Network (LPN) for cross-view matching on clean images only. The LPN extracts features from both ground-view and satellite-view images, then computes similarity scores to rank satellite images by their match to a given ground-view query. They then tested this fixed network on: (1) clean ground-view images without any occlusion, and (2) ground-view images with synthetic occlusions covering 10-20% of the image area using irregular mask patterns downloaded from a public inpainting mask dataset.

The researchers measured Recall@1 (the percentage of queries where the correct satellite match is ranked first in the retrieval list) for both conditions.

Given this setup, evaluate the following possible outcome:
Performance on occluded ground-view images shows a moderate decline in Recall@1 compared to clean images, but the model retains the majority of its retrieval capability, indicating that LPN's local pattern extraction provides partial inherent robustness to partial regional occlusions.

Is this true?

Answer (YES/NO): NO